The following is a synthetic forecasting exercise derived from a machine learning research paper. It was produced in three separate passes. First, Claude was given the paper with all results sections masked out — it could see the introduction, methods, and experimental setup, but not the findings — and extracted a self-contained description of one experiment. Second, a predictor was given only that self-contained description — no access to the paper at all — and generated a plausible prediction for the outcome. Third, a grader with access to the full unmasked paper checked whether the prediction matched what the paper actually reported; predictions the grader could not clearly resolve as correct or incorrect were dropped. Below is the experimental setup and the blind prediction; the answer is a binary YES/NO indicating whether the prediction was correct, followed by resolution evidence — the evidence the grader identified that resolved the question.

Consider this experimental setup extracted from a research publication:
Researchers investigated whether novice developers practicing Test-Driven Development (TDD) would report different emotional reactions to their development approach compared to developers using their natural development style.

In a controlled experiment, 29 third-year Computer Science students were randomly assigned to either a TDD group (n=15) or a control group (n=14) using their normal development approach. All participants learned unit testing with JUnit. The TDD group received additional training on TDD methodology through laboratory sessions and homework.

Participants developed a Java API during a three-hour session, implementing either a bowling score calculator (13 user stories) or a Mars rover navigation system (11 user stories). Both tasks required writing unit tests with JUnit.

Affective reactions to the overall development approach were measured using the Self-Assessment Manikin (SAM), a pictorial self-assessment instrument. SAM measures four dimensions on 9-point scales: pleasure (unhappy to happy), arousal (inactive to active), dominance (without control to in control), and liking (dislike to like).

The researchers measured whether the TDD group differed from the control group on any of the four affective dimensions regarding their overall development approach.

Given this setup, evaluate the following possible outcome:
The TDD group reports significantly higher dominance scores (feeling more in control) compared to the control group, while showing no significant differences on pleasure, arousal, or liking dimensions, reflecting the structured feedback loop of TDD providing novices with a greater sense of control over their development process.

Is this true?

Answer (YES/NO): NO